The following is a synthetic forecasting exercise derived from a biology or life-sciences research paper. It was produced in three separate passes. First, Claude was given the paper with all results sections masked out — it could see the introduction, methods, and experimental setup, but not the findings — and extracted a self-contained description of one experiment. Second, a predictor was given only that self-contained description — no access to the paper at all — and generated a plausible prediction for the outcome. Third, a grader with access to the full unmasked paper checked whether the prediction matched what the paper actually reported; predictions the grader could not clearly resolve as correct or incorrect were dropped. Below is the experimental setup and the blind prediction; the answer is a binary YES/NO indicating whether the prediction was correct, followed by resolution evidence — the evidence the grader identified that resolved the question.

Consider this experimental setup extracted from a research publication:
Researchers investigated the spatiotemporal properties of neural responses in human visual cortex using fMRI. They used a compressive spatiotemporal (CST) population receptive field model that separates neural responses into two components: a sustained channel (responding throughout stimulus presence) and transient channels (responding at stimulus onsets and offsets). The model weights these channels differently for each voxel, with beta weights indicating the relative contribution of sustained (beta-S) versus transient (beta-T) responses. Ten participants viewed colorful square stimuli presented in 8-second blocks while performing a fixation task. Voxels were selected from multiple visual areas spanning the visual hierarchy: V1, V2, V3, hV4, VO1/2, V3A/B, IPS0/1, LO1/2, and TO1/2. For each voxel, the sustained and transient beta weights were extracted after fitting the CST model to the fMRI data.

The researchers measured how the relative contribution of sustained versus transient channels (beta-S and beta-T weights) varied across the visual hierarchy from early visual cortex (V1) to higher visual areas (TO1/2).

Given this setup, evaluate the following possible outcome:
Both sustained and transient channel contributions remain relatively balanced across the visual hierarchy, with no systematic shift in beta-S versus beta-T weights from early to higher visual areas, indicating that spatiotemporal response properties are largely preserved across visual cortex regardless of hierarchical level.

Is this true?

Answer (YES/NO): YES